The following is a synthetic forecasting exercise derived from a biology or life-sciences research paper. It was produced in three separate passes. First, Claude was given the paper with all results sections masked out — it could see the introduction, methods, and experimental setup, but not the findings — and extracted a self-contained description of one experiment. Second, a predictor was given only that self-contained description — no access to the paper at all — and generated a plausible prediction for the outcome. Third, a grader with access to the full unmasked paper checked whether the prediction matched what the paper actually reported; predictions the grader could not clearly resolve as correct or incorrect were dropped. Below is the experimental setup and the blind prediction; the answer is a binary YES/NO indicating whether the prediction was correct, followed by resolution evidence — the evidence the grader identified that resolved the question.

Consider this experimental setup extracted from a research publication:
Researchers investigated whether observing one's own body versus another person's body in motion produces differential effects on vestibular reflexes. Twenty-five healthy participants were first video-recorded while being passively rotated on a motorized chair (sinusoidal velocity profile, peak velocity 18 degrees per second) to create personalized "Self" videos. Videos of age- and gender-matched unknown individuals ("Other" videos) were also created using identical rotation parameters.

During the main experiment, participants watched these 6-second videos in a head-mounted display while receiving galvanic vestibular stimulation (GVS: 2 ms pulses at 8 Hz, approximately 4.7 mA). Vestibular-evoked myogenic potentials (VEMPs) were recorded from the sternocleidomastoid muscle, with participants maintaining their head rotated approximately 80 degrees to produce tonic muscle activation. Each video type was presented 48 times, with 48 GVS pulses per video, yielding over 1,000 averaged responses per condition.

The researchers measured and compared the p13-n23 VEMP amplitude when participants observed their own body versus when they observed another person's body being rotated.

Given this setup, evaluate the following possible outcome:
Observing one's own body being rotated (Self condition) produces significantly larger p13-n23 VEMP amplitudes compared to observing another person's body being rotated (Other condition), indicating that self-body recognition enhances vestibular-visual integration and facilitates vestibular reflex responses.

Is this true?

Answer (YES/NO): NO